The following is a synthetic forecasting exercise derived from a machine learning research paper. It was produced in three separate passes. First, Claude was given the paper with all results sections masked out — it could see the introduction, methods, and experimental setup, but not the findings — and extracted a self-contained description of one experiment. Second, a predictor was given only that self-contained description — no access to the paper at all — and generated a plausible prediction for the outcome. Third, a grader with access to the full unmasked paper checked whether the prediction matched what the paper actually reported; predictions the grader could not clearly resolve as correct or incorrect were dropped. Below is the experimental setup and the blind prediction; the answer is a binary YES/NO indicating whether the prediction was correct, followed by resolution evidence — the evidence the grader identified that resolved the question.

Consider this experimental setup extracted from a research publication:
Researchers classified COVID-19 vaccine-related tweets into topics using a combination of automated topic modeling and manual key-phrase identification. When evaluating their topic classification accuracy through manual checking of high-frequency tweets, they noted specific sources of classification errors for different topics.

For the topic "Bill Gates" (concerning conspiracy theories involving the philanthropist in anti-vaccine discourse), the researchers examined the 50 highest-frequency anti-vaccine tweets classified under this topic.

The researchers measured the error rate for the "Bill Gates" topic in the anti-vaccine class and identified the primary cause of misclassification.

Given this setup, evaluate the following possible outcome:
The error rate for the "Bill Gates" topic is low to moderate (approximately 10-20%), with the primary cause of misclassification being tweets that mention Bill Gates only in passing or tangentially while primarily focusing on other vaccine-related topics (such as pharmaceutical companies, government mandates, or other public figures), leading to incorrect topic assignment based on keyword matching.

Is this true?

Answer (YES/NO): NO